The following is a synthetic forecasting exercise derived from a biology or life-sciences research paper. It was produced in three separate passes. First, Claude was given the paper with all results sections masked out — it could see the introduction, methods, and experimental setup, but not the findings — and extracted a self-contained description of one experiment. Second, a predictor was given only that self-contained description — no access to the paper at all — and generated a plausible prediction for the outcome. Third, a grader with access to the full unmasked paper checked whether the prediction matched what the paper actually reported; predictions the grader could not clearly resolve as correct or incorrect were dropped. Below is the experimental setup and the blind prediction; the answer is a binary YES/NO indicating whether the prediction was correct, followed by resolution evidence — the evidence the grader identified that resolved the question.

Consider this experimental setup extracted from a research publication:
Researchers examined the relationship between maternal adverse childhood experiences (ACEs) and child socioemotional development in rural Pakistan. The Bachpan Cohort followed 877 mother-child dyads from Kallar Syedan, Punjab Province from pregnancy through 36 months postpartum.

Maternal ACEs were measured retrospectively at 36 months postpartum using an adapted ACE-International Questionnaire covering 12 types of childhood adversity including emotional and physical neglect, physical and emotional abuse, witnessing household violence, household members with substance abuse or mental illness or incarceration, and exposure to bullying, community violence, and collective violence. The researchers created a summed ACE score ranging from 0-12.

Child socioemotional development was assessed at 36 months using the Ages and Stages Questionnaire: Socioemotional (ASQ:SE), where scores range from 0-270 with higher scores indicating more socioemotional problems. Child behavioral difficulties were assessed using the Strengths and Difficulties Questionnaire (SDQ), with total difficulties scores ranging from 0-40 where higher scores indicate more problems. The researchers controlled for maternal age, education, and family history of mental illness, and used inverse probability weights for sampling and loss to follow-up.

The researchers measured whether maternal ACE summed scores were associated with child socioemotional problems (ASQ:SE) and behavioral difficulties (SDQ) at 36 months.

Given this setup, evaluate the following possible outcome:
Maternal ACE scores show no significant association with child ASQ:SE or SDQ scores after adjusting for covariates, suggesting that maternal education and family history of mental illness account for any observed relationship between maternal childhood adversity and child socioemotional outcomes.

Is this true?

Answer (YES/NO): NO